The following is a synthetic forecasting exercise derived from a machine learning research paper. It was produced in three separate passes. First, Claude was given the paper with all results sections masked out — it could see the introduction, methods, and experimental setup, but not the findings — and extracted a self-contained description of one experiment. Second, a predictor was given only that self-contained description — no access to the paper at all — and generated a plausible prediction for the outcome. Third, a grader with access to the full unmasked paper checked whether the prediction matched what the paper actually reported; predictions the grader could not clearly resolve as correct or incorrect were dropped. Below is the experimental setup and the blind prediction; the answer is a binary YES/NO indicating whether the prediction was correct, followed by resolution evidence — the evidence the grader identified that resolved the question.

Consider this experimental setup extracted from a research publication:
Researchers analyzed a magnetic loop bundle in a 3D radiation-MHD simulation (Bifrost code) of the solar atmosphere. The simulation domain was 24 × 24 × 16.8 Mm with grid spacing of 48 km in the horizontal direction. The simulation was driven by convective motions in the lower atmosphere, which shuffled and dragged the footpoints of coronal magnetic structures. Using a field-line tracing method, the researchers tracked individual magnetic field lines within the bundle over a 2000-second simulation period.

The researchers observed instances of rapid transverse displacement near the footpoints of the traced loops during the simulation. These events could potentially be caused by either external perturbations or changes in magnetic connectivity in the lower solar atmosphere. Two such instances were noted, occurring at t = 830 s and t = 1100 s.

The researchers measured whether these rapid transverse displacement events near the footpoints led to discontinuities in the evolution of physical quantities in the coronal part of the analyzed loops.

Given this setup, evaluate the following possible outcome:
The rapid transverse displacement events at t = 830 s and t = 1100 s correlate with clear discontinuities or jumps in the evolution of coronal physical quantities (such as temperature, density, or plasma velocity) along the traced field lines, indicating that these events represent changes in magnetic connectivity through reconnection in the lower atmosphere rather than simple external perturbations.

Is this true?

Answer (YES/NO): NO